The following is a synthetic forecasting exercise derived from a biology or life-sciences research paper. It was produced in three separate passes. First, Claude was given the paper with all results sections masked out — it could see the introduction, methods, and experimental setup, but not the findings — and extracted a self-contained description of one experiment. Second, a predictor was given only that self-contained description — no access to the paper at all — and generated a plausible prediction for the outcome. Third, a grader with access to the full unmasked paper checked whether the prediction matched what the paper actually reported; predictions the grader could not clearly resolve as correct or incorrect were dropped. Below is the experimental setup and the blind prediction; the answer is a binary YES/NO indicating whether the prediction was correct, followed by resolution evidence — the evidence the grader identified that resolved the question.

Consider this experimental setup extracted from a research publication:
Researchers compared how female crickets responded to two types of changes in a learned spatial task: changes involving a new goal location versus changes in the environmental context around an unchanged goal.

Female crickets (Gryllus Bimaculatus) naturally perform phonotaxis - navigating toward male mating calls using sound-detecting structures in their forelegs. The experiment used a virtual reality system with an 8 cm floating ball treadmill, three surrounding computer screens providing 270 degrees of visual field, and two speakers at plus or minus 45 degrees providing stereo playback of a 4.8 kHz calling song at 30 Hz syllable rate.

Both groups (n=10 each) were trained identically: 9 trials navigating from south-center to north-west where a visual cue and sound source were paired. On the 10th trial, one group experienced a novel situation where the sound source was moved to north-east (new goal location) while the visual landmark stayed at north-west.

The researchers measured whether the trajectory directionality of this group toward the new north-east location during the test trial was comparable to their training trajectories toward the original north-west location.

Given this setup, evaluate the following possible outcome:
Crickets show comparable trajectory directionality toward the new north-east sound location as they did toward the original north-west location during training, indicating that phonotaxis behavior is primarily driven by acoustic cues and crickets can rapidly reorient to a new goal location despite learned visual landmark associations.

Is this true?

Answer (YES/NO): YES